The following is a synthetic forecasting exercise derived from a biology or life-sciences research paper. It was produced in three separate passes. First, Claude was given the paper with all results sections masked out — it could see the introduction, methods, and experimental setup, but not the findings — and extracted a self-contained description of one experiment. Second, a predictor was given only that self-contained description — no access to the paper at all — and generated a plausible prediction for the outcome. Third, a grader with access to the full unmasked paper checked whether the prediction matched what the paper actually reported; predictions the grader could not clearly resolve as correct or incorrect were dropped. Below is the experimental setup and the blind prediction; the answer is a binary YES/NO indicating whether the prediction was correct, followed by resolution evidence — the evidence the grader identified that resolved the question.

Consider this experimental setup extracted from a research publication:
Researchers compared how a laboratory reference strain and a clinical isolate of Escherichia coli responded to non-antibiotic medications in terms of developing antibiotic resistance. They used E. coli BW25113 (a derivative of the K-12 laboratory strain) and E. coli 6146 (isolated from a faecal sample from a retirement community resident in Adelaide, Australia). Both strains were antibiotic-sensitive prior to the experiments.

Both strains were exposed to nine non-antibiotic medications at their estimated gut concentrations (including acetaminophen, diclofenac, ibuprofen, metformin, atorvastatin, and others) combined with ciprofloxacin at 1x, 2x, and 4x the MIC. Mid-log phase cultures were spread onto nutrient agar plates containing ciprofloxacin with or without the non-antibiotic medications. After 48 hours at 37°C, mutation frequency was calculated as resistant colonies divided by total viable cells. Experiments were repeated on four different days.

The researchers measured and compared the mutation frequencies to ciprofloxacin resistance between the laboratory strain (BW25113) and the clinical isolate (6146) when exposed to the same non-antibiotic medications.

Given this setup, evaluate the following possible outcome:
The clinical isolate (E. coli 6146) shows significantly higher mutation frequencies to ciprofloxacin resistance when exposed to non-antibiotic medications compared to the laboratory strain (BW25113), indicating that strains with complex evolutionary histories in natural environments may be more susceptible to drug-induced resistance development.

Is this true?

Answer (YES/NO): NO